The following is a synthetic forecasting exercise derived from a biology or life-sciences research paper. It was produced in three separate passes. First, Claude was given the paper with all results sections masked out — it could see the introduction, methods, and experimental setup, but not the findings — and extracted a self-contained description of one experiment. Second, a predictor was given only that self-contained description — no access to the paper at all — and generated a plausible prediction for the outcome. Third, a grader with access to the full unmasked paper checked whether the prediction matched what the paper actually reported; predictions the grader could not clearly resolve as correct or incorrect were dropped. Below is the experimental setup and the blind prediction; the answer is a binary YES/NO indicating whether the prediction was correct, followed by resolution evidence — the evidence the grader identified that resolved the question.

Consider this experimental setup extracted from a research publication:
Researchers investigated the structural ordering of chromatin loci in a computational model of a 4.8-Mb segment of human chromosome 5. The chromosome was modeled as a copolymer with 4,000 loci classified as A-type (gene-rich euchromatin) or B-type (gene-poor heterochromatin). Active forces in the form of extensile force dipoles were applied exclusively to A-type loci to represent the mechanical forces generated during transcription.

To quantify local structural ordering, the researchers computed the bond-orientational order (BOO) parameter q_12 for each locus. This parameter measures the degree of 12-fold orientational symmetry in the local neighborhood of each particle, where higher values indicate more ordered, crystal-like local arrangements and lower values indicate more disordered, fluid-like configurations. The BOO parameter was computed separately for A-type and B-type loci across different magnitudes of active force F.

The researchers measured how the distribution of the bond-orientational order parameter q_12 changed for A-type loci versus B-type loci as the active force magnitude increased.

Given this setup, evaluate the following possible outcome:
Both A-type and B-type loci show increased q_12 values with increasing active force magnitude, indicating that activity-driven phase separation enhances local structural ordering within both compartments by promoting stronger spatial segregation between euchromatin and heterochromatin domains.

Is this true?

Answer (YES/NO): NO